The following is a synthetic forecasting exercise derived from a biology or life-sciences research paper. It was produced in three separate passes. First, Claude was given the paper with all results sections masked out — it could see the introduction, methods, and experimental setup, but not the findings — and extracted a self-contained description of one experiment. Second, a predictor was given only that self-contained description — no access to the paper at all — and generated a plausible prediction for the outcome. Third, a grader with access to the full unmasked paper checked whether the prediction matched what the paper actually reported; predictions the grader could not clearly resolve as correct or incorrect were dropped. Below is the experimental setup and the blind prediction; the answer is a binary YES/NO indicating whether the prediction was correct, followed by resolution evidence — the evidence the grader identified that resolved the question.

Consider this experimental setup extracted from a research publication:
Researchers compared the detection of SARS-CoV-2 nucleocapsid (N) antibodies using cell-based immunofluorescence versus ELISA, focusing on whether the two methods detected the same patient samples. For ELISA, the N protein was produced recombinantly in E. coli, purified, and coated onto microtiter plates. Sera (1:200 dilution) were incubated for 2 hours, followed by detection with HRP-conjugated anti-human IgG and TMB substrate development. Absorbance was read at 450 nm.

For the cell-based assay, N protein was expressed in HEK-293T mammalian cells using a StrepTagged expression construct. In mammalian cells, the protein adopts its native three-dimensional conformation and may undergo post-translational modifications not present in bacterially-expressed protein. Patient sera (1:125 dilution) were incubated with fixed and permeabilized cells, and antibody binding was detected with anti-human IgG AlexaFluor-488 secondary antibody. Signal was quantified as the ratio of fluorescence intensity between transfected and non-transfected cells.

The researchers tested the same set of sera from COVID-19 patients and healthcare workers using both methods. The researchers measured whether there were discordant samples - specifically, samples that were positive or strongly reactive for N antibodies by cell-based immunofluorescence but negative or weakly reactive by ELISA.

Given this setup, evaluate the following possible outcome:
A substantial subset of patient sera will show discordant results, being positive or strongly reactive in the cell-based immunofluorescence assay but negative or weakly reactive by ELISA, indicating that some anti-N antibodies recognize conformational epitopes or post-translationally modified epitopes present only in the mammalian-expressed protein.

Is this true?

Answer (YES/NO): NO